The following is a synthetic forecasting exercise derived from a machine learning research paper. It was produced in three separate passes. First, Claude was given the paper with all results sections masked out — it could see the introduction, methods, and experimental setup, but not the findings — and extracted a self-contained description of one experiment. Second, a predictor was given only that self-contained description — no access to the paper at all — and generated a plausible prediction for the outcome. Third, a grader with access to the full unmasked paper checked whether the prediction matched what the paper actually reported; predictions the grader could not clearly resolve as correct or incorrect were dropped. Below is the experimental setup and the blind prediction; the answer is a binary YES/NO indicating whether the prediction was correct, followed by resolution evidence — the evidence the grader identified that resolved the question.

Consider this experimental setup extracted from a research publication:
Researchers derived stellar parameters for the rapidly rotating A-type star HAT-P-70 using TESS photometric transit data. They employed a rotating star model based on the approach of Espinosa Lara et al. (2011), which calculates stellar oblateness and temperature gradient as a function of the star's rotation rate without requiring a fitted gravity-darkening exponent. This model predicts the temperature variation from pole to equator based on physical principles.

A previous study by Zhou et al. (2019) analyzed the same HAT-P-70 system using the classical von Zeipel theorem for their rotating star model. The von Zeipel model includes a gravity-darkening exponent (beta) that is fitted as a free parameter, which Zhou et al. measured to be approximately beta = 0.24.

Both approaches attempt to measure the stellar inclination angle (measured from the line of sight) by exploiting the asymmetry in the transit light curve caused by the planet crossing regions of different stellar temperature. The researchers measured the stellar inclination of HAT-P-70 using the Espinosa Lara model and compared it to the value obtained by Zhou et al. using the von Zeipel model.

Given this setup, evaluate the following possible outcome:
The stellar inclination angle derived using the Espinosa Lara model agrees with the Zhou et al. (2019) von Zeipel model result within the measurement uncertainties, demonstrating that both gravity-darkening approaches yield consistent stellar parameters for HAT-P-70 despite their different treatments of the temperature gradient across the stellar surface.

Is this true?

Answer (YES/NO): NO